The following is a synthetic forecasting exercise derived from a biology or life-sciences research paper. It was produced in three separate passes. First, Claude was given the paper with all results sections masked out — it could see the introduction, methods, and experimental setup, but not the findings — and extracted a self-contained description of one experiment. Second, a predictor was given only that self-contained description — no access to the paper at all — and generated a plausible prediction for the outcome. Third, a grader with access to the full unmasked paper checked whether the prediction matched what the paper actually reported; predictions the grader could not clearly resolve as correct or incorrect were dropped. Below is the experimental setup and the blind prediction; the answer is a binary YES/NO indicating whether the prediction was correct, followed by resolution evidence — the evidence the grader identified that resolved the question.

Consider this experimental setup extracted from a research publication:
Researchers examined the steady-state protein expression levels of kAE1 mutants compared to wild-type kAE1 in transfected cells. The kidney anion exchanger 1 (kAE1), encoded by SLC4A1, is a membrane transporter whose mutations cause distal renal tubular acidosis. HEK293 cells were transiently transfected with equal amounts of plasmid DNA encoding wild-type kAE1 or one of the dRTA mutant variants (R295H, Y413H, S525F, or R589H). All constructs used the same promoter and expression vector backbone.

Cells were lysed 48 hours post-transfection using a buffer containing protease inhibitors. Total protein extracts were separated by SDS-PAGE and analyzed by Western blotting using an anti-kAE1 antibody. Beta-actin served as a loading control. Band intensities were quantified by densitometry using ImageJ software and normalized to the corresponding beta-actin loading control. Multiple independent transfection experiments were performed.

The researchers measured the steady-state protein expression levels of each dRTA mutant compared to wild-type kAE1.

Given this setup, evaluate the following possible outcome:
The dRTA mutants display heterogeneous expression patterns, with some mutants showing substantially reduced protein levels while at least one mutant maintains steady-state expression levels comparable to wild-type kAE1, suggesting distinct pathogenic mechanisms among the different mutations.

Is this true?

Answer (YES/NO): YES